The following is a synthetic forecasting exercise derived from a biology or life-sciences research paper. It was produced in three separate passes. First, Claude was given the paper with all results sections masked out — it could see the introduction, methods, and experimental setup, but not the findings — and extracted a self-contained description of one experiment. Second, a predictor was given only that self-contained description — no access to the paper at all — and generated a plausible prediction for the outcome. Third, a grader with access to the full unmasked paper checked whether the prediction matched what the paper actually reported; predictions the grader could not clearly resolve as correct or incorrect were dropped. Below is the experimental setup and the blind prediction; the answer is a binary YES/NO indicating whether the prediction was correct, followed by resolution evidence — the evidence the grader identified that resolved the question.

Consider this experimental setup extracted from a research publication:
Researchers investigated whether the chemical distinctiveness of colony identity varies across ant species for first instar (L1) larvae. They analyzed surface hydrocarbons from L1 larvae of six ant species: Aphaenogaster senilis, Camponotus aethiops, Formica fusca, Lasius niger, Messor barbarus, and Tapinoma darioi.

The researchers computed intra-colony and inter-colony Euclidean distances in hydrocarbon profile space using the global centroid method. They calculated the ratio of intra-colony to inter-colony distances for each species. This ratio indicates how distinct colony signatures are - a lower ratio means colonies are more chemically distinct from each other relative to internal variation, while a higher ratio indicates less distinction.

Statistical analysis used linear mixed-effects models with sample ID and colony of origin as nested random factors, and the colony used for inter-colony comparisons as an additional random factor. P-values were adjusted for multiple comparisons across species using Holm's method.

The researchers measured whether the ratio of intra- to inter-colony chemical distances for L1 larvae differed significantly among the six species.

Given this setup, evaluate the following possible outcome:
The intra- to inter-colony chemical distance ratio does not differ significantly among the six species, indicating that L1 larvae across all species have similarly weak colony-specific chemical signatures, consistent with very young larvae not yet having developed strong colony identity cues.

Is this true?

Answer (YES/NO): YES